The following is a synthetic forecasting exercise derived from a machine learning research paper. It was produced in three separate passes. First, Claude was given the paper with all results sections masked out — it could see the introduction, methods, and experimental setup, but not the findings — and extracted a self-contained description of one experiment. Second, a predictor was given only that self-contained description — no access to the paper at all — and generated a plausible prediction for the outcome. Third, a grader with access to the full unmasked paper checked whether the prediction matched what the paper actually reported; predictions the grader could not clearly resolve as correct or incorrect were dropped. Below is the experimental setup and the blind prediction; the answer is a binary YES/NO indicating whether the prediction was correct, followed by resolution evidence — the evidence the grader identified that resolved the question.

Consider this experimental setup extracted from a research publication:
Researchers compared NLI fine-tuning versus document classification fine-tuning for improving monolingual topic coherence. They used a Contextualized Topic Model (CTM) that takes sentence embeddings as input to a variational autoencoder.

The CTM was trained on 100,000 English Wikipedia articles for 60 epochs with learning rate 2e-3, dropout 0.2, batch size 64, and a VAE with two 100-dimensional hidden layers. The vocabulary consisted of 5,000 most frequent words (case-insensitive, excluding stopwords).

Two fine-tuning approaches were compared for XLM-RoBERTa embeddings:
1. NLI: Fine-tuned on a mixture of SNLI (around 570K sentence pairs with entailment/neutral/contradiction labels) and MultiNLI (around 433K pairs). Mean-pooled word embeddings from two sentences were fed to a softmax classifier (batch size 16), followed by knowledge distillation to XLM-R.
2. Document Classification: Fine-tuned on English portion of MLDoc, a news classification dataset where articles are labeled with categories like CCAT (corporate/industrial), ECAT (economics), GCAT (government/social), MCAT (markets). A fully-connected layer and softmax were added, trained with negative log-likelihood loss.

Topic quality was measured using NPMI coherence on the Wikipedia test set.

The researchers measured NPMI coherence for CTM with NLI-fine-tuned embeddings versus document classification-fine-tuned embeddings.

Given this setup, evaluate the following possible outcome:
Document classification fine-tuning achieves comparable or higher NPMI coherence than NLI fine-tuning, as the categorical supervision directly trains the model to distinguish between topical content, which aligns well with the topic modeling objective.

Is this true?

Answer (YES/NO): YES